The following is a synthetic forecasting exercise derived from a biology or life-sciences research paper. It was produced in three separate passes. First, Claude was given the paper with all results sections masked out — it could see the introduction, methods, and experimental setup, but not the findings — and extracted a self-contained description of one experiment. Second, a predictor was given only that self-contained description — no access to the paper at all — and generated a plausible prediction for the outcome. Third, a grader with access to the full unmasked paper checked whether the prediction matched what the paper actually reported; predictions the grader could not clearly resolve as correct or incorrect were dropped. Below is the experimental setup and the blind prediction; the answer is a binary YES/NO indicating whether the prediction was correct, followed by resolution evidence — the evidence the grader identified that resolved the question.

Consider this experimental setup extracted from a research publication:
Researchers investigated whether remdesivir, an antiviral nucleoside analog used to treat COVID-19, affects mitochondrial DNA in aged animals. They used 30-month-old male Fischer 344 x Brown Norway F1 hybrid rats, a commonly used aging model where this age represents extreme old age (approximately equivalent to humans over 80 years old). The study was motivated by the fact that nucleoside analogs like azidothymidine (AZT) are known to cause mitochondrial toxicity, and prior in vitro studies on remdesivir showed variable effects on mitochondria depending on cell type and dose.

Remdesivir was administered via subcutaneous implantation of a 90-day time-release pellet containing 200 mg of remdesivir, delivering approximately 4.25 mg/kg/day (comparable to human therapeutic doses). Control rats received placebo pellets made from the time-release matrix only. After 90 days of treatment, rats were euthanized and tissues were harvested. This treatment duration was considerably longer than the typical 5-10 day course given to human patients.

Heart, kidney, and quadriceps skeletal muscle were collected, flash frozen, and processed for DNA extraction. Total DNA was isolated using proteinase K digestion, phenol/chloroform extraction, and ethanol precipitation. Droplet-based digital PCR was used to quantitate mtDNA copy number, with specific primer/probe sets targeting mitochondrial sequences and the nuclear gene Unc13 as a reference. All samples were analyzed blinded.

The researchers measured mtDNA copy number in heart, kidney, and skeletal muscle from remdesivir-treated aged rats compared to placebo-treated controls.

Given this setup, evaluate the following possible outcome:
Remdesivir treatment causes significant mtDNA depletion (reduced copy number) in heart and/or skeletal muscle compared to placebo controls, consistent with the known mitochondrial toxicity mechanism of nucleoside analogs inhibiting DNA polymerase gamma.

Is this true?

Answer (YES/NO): NO